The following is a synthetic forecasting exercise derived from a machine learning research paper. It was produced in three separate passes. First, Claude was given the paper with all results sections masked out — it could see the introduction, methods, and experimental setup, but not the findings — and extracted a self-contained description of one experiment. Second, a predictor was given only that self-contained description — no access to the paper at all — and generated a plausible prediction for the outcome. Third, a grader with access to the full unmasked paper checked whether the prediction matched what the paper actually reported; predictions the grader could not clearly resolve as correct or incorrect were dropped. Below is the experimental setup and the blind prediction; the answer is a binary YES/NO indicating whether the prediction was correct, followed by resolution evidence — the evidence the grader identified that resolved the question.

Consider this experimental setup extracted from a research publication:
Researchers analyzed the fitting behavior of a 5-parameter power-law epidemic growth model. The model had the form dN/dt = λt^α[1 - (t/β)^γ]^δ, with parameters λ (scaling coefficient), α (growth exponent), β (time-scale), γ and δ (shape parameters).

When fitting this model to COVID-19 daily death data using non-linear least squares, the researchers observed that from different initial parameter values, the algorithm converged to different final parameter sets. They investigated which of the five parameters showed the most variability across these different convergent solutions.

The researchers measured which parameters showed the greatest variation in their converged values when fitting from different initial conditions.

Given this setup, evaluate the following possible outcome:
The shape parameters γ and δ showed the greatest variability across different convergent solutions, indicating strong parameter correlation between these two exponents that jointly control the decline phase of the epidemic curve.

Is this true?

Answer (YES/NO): NO